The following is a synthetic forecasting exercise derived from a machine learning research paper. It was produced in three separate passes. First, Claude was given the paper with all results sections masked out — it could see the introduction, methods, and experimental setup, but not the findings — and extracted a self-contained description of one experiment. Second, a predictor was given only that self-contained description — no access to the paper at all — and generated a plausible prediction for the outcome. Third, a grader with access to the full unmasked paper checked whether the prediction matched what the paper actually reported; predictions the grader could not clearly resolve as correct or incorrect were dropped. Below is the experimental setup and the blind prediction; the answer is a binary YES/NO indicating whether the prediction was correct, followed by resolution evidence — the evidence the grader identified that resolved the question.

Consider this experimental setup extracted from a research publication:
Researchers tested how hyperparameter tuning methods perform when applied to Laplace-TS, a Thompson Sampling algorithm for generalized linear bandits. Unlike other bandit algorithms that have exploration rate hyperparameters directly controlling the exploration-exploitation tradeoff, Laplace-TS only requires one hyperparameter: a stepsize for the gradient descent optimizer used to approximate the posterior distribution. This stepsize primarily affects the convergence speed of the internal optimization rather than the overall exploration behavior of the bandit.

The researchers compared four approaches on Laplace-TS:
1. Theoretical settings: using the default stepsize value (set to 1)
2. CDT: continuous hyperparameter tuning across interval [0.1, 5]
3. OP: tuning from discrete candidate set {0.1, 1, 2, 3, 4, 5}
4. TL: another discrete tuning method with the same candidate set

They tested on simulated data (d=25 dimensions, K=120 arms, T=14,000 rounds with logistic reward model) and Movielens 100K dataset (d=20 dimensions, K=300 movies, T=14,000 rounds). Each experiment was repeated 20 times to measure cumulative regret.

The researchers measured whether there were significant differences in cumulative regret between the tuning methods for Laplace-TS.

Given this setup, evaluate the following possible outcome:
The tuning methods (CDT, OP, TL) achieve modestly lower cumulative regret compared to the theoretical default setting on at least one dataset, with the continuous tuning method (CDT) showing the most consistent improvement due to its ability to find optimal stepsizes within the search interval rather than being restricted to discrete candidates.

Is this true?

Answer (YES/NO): NO